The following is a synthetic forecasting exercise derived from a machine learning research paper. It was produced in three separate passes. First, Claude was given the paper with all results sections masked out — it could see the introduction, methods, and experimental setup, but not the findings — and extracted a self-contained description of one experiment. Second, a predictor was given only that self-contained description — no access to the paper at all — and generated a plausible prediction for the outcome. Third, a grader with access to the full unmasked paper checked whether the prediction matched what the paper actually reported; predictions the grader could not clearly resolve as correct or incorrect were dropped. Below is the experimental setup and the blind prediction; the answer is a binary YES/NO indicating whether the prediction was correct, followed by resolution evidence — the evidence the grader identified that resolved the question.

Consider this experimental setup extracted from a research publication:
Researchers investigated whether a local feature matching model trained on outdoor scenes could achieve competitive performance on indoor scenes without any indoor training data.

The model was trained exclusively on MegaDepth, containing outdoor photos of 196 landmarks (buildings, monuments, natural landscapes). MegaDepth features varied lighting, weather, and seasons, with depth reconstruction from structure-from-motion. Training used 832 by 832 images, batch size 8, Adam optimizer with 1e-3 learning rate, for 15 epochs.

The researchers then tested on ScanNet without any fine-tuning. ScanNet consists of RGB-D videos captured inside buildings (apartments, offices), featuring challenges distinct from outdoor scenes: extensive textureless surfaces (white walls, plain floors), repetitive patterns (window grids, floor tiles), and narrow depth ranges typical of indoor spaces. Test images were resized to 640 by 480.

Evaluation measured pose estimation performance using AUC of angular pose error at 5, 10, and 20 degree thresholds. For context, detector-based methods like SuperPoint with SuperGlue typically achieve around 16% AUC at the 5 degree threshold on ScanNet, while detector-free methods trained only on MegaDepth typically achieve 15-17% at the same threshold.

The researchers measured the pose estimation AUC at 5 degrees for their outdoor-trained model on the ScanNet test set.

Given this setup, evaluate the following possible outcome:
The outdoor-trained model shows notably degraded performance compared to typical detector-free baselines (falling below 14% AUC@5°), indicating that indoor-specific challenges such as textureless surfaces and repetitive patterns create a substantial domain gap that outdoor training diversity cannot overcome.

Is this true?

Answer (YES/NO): NO